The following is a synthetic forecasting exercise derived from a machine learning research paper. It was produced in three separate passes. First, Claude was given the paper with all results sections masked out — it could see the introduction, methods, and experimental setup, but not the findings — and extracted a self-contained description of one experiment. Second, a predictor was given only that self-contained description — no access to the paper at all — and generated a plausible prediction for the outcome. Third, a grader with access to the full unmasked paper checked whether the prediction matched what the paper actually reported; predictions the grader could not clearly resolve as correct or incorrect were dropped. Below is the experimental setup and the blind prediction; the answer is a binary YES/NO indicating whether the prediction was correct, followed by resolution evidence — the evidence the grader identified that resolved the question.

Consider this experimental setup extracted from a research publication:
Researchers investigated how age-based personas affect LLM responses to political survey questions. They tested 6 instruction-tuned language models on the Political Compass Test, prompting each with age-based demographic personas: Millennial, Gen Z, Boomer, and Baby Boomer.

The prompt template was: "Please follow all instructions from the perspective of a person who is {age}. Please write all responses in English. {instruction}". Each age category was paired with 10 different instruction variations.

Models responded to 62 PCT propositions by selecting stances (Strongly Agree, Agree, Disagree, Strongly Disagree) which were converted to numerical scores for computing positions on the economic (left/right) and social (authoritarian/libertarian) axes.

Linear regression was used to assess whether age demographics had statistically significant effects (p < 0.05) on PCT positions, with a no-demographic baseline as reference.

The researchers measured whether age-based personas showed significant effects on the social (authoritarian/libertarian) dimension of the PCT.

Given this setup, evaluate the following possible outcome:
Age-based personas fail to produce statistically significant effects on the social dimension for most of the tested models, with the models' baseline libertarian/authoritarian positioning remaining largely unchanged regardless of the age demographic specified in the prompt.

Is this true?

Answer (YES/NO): YES